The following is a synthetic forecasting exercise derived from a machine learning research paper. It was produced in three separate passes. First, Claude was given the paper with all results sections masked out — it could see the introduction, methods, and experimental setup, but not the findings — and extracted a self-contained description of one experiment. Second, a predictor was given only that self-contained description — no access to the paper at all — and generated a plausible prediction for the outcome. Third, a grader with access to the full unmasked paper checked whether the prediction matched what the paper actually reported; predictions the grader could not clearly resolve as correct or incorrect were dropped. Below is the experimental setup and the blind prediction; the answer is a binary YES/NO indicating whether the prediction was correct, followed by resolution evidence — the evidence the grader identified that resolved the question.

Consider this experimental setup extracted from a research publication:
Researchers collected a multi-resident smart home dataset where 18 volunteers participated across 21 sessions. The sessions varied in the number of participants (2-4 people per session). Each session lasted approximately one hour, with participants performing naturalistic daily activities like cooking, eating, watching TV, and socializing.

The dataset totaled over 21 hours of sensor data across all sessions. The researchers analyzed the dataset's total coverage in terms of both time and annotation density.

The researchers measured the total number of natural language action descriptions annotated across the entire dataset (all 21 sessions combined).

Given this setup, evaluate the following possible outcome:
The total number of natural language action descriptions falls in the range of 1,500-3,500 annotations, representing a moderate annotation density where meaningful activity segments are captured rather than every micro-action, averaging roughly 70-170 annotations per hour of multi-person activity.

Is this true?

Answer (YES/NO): NO